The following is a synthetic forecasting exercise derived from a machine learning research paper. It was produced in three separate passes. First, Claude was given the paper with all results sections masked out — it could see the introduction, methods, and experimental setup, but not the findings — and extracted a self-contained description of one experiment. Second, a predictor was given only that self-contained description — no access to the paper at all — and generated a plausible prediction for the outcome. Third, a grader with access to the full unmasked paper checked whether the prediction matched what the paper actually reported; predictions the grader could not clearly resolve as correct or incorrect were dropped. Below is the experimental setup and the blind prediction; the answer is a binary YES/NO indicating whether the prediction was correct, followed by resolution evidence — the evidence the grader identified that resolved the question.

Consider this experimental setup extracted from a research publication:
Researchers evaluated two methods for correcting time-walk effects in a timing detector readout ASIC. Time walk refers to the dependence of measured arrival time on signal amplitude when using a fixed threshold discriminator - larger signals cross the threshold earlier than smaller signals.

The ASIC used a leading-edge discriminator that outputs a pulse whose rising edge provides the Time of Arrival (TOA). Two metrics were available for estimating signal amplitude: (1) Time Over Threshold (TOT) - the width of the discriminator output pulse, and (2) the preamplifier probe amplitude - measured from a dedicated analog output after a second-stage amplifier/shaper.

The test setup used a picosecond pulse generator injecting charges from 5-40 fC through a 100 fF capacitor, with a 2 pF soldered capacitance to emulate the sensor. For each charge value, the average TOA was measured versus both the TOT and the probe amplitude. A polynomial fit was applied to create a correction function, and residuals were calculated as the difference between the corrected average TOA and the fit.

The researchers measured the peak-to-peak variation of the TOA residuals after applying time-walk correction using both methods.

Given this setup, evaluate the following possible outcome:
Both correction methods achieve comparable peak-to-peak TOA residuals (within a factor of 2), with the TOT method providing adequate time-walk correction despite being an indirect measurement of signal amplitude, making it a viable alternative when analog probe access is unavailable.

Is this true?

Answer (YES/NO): YES